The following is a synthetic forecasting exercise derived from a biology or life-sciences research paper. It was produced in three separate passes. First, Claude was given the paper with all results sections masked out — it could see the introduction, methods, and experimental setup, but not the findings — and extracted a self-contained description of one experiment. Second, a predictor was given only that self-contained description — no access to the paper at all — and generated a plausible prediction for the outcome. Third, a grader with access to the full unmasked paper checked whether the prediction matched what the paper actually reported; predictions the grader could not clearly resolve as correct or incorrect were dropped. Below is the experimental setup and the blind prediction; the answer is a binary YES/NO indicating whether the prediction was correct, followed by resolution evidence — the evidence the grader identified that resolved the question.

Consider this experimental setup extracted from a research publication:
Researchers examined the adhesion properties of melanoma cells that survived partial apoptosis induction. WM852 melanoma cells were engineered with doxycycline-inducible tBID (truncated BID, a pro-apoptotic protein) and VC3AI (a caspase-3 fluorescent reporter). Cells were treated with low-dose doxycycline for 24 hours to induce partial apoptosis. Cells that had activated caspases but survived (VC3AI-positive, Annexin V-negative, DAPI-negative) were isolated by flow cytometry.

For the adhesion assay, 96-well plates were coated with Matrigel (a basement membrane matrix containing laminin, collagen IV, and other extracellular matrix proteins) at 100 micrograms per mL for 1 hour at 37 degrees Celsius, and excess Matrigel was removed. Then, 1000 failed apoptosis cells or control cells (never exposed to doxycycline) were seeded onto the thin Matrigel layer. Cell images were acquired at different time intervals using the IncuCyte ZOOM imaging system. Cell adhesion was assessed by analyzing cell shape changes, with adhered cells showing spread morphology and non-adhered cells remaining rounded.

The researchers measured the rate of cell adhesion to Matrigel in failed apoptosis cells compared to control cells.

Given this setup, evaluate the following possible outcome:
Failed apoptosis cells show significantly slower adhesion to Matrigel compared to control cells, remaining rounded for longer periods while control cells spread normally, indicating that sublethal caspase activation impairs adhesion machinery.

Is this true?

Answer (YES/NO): NO